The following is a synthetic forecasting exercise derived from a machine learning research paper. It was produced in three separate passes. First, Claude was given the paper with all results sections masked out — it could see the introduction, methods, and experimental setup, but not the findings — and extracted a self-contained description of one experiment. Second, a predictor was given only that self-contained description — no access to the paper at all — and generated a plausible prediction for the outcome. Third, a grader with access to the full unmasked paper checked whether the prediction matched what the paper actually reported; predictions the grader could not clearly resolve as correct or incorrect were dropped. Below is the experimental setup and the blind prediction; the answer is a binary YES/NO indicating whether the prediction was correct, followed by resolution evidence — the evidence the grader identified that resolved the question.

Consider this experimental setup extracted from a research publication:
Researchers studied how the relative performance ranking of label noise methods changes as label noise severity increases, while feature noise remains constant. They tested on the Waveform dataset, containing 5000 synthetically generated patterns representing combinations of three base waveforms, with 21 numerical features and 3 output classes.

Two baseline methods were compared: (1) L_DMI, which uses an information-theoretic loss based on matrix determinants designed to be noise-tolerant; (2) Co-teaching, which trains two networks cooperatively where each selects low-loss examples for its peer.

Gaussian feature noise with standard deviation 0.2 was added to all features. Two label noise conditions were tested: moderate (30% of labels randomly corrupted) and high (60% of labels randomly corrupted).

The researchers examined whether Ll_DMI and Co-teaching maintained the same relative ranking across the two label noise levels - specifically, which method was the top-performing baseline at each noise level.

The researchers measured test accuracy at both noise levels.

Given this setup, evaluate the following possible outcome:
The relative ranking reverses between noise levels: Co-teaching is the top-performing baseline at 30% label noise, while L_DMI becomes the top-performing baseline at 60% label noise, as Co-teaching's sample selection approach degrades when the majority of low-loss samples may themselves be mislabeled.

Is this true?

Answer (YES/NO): NO